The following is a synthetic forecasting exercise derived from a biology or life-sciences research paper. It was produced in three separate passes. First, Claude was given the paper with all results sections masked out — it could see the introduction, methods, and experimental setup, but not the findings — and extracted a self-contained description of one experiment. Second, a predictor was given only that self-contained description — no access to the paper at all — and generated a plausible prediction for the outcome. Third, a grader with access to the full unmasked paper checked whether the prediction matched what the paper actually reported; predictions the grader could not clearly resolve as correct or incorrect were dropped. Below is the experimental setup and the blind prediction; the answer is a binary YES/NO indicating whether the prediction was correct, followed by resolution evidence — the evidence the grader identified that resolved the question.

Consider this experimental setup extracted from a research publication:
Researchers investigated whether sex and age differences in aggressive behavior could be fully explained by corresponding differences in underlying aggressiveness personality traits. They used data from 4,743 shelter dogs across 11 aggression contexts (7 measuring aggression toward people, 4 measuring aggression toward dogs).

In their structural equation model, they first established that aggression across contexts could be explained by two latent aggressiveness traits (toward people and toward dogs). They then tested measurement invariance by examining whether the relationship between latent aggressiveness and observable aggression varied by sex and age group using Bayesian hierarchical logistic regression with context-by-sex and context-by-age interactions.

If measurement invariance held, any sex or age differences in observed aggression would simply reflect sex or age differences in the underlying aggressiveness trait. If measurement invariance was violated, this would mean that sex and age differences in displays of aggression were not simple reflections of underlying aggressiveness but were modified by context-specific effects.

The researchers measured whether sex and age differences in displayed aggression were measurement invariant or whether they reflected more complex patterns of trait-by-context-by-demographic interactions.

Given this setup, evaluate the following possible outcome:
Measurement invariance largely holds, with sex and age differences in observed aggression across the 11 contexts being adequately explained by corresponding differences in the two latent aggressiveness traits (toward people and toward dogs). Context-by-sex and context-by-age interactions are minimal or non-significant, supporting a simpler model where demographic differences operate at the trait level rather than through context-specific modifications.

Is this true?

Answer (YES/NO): NO